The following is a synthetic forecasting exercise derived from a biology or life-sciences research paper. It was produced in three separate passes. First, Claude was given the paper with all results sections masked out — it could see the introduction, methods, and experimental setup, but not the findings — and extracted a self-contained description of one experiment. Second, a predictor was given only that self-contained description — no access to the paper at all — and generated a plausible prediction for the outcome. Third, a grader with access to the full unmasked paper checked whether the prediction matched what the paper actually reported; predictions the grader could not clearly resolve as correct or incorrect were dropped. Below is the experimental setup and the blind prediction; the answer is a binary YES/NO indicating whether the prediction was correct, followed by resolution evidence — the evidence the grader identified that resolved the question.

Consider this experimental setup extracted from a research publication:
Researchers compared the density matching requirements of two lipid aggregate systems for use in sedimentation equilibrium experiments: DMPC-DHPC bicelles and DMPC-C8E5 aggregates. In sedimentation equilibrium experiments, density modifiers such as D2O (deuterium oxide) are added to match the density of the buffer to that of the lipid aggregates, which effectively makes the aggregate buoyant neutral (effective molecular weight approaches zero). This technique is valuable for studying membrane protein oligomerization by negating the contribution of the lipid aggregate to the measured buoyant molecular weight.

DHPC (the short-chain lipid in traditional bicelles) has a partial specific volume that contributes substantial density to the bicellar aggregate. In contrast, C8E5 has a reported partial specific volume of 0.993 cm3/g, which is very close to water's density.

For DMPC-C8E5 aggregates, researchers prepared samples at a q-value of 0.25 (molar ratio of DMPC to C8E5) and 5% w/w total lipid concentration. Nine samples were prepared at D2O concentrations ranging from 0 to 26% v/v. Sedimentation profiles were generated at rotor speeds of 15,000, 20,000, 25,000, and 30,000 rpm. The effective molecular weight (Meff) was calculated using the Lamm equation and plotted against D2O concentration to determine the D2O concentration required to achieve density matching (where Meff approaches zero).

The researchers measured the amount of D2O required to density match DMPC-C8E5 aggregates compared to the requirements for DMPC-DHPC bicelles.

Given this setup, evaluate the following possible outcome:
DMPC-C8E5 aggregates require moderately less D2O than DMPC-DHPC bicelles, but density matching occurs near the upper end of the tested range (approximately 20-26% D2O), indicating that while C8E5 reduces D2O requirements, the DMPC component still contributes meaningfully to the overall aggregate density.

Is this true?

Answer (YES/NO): NO